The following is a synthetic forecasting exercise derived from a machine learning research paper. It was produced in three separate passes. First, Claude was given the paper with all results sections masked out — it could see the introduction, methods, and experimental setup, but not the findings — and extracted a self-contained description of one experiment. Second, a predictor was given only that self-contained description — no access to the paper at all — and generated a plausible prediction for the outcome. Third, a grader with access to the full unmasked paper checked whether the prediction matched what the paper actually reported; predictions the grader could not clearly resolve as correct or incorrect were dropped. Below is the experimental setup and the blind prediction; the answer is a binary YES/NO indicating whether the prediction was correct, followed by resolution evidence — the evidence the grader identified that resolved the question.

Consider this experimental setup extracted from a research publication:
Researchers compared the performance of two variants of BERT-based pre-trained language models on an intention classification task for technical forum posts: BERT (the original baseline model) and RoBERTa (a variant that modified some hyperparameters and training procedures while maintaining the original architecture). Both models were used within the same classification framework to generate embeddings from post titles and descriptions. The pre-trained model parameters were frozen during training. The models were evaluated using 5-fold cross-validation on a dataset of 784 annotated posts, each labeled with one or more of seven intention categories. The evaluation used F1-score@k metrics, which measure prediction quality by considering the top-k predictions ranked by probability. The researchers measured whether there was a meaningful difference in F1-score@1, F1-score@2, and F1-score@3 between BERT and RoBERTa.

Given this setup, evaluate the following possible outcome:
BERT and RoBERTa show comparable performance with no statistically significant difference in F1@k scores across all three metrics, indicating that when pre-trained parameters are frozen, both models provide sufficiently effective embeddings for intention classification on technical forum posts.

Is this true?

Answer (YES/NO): NO